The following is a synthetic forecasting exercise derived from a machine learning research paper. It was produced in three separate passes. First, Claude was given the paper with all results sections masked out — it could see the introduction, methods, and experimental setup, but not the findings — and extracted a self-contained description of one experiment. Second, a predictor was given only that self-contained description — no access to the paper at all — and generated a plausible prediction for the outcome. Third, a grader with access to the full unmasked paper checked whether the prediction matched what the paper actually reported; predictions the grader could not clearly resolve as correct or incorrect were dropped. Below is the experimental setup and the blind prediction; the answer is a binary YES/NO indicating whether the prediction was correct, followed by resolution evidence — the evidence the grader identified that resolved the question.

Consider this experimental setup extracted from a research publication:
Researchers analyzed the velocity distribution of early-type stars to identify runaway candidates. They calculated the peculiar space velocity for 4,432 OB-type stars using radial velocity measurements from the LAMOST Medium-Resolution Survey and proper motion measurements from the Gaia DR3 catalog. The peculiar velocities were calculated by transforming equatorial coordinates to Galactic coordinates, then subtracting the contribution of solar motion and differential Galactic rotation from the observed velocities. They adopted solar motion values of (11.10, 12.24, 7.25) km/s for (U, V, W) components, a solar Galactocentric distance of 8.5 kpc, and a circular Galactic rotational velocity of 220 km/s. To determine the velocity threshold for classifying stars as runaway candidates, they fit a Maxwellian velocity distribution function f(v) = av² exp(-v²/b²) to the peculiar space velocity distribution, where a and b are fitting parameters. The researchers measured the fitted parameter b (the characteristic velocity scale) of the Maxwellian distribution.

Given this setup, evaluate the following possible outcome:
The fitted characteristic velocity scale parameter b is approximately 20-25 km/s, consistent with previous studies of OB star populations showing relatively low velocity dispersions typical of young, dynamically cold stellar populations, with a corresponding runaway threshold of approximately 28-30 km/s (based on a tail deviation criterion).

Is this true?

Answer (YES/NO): NO